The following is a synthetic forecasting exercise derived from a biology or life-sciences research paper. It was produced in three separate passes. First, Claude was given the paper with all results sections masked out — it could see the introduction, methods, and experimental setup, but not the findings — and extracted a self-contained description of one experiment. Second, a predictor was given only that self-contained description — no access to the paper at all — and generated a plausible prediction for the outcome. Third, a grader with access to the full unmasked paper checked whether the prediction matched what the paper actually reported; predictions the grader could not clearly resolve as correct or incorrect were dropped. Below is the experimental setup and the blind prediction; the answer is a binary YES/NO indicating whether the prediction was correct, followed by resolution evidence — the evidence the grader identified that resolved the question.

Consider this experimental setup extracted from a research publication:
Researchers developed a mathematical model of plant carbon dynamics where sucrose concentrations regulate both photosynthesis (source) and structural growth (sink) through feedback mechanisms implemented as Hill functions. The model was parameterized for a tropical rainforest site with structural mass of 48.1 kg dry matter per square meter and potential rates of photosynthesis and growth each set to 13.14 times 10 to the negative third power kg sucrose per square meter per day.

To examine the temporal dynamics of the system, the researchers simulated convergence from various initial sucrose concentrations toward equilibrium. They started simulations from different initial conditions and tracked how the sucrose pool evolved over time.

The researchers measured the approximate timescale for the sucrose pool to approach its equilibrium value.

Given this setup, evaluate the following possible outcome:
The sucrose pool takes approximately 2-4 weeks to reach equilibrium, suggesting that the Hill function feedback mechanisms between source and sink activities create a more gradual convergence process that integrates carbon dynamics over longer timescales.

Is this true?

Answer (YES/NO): NO